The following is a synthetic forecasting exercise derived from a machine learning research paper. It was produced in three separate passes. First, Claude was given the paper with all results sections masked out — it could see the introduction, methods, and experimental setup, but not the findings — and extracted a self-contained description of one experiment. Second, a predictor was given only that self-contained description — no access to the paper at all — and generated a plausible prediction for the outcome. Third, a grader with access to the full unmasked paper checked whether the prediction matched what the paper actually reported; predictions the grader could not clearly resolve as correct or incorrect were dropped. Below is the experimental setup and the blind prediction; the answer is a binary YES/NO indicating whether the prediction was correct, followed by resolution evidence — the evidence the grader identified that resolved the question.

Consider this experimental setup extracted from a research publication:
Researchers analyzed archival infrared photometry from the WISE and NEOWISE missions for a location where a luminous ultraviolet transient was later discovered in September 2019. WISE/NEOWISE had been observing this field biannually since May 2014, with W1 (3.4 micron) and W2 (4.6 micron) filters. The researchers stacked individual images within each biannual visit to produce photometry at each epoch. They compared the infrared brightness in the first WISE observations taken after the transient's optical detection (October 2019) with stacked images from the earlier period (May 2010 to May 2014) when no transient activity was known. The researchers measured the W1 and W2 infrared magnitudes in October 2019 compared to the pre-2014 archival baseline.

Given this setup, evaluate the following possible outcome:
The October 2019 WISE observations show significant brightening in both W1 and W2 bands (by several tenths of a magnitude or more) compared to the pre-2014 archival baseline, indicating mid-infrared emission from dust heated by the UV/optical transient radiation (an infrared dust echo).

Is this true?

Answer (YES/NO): YES